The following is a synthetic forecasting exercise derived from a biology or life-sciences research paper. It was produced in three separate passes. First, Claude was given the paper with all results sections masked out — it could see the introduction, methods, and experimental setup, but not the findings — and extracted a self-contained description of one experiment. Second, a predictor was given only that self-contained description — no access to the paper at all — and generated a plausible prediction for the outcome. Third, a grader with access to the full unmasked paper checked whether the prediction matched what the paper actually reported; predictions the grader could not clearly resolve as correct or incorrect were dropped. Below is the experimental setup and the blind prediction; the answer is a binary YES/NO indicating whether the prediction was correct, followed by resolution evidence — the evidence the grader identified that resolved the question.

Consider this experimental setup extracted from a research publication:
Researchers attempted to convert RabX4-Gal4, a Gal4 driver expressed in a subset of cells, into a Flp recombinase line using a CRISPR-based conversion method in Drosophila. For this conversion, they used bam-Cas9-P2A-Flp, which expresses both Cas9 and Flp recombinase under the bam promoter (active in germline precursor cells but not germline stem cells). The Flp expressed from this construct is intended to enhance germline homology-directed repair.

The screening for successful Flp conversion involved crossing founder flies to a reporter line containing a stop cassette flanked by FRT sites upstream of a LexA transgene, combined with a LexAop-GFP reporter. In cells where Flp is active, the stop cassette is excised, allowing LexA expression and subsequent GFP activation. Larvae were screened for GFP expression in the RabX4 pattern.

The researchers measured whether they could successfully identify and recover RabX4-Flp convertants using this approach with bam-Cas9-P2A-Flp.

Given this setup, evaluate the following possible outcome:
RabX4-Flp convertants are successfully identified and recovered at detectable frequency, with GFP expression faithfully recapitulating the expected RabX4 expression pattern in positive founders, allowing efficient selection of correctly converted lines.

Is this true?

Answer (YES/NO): NO